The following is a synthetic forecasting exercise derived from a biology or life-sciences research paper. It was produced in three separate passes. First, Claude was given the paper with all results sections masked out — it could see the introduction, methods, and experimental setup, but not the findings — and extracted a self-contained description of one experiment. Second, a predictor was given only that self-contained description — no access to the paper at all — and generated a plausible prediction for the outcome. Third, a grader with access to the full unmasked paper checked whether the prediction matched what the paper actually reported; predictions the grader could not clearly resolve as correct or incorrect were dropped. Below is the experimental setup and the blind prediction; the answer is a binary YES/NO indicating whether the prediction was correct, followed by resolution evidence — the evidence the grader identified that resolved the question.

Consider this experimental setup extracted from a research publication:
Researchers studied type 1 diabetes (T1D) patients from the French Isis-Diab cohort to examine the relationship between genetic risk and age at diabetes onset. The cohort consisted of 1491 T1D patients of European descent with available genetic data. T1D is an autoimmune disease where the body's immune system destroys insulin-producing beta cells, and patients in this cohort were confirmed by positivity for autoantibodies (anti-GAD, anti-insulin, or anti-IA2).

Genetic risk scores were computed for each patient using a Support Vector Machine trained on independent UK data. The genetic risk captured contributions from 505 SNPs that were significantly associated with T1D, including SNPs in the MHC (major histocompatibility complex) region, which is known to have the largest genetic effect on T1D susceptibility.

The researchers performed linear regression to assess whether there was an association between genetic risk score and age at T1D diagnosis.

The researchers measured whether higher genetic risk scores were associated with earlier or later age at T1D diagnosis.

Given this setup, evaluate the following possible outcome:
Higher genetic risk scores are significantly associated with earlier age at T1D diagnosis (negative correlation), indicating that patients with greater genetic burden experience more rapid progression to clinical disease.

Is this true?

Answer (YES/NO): YES